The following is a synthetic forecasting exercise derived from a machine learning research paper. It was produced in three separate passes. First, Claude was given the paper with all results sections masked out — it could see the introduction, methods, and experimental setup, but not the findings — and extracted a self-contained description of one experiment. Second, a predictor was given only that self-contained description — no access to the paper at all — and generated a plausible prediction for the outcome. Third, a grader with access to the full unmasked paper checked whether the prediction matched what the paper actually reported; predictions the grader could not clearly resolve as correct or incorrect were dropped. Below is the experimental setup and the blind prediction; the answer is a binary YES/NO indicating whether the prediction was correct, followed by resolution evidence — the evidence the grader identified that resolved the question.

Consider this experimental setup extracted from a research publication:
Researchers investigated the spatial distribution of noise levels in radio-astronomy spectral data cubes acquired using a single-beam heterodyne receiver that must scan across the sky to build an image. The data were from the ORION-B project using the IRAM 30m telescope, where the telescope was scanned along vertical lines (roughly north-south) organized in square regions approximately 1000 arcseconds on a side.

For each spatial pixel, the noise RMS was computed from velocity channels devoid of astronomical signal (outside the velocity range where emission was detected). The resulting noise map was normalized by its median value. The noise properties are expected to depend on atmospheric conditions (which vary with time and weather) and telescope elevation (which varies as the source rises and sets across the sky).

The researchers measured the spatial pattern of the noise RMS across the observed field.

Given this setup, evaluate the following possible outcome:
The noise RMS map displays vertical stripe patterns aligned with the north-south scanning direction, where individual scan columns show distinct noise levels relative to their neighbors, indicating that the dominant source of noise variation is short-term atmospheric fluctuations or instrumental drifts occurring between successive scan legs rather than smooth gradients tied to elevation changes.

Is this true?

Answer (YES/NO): NO